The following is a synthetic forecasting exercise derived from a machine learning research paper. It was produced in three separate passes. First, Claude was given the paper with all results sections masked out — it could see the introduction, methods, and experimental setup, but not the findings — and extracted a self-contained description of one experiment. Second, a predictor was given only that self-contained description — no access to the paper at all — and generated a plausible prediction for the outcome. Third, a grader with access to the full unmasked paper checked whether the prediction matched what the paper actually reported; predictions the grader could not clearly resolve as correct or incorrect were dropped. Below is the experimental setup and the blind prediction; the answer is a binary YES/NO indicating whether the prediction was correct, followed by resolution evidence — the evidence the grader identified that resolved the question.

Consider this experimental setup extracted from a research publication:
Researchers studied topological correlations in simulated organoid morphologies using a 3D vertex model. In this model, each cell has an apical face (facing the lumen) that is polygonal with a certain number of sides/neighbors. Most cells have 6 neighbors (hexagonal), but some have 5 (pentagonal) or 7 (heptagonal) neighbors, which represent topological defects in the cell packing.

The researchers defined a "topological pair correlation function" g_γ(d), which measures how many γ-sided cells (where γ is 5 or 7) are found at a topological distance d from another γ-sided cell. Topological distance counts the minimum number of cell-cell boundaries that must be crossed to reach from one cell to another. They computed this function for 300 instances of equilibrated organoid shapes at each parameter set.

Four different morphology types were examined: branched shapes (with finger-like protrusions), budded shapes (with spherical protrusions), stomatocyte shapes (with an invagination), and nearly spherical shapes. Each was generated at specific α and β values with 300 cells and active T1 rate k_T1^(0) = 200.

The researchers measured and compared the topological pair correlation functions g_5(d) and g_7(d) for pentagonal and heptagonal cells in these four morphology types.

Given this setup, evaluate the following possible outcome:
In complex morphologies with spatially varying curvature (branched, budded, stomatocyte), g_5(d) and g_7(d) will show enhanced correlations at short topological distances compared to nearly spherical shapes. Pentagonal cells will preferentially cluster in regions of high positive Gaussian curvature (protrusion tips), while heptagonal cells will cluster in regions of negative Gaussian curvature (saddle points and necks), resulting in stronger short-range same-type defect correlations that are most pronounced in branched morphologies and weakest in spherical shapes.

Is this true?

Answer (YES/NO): NO